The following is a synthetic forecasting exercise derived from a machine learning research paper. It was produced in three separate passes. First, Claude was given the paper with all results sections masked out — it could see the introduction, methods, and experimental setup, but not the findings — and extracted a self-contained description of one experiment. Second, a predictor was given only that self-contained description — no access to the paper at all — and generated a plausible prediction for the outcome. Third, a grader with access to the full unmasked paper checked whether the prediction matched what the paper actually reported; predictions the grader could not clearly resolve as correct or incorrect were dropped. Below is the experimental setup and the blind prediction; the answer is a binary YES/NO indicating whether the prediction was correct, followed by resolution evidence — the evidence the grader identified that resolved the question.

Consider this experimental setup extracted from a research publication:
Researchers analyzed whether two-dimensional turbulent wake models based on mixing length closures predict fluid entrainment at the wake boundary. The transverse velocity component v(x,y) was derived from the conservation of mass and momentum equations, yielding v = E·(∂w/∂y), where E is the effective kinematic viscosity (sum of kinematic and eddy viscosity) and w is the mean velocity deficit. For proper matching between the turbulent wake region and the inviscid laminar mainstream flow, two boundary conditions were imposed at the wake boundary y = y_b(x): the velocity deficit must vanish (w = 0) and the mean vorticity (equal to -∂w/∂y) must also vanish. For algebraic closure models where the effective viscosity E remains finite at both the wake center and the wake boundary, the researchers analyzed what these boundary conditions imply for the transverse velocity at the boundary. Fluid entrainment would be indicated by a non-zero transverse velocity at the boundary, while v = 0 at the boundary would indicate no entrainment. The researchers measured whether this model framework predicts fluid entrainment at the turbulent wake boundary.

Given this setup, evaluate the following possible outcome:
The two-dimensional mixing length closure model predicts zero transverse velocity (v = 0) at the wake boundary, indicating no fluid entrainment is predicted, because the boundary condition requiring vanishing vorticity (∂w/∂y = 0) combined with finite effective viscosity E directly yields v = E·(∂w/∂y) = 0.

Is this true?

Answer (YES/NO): YES